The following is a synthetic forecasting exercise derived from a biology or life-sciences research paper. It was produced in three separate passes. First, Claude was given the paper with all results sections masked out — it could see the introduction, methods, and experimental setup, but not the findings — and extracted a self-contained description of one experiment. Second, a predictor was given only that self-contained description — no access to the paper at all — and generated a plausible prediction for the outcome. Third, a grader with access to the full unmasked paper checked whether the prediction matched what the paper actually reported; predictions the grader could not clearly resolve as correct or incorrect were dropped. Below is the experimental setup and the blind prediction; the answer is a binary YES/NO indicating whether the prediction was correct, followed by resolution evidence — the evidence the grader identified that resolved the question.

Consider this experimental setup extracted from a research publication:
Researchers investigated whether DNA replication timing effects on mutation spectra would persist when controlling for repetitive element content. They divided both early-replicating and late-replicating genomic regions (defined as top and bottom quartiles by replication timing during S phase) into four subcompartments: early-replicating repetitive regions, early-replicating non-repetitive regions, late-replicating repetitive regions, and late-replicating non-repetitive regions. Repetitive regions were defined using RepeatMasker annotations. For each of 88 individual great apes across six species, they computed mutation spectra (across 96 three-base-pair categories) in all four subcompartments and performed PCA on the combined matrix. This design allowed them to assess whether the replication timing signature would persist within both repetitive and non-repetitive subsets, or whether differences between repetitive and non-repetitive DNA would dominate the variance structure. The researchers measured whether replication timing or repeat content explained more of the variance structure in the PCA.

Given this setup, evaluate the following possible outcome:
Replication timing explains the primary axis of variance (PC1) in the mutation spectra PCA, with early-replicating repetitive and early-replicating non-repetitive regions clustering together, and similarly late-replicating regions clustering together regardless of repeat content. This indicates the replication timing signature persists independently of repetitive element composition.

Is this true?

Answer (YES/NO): YES